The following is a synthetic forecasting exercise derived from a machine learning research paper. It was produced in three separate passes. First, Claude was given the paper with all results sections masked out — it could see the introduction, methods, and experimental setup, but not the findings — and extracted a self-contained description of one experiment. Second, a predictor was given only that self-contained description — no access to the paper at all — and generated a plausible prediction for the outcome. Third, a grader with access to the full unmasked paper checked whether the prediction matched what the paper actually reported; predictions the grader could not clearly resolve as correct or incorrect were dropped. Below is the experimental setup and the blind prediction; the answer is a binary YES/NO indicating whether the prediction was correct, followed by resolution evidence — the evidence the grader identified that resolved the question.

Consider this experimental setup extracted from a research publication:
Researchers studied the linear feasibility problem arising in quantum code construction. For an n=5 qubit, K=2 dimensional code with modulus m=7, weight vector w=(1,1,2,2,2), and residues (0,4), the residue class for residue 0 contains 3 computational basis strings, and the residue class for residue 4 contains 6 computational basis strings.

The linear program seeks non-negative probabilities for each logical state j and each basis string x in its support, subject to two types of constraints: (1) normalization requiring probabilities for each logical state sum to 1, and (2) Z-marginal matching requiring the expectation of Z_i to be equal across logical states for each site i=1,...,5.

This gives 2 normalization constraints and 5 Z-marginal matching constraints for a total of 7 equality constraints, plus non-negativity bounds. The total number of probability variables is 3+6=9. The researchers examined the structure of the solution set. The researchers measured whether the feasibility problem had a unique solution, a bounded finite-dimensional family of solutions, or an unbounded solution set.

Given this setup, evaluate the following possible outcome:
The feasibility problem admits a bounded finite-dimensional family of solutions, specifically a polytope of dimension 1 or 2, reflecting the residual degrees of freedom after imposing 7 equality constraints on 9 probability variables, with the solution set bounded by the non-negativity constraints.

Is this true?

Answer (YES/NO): YES